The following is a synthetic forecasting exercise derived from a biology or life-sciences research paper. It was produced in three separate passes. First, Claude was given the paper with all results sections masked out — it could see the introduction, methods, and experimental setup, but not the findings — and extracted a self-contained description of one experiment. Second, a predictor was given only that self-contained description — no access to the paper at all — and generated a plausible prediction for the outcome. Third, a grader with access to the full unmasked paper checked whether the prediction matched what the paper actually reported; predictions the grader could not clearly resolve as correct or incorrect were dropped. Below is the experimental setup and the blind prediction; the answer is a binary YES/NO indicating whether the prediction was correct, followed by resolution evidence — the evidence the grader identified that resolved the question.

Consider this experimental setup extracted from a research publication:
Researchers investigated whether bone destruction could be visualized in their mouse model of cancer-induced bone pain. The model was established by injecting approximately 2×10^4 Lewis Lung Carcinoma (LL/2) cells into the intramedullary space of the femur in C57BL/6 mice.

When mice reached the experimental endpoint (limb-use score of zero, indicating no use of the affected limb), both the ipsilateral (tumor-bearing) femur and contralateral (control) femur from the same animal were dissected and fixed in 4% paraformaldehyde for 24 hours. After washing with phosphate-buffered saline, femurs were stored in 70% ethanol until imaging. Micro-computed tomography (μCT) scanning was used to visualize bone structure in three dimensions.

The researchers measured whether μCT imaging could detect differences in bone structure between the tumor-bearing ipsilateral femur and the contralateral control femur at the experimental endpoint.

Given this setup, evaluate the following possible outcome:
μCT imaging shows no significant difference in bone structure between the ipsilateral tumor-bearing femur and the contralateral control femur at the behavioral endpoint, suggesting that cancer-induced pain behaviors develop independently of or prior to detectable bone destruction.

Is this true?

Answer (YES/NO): NO